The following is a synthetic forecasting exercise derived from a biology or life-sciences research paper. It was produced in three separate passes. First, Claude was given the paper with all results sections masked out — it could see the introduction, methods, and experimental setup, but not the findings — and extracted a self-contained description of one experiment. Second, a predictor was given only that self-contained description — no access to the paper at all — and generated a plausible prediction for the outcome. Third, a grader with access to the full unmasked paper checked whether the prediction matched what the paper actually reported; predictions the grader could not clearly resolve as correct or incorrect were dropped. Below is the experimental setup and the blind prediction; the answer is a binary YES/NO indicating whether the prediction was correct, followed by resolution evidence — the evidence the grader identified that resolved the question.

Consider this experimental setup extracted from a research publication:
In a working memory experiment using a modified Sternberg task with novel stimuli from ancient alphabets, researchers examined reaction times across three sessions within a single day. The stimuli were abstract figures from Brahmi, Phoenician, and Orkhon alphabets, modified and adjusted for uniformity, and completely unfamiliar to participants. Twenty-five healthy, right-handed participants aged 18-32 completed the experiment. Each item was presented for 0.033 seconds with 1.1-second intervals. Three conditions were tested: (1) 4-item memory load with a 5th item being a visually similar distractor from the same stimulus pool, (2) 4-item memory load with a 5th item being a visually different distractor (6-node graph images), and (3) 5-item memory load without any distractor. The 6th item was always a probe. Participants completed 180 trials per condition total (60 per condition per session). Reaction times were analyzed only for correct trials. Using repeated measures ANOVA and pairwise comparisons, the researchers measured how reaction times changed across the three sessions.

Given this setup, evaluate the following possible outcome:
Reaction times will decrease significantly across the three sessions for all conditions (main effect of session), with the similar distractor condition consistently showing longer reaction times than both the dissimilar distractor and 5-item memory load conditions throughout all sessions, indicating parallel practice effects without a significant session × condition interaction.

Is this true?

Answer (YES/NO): NO